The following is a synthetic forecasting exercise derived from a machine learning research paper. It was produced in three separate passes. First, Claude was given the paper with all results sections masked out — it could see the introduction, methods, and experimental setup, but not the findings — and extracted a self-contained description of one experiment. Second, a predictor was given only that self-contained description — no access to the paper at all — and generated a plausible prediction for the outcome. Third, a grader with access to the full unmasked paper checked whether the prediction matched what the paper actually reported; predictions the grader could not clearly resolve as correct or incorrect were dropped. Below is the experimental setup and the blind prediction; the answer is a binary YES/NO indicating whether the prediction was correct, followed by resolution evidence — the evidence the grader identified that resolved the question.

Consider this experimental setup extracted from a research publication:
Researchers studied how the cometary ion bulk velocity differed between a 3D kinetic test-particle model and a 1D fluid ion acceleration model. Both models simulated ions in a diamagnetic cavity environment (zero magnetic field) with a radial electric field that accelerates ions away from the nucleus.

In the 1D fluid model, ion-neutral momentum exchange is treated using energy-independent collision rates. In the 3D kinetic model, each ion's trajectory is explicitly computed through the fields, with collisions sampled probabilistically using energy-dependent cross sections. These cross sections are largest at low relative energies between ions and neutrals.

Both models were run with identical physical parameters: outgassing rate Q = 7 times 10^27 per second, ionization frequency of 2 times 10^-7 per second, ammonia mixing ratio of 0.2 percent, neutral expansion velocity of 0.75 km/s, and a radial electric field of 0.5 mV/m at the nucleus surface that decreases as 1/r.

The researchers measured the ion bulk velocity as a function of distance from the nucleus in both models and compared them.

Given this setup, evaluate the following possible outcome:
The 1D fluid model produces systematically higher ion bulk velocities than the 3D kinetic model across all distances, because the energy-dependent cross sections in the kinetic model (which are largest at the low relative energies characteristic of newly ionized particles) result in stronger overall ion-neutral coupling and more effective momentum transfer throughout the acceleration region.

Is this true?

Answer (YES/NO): YES